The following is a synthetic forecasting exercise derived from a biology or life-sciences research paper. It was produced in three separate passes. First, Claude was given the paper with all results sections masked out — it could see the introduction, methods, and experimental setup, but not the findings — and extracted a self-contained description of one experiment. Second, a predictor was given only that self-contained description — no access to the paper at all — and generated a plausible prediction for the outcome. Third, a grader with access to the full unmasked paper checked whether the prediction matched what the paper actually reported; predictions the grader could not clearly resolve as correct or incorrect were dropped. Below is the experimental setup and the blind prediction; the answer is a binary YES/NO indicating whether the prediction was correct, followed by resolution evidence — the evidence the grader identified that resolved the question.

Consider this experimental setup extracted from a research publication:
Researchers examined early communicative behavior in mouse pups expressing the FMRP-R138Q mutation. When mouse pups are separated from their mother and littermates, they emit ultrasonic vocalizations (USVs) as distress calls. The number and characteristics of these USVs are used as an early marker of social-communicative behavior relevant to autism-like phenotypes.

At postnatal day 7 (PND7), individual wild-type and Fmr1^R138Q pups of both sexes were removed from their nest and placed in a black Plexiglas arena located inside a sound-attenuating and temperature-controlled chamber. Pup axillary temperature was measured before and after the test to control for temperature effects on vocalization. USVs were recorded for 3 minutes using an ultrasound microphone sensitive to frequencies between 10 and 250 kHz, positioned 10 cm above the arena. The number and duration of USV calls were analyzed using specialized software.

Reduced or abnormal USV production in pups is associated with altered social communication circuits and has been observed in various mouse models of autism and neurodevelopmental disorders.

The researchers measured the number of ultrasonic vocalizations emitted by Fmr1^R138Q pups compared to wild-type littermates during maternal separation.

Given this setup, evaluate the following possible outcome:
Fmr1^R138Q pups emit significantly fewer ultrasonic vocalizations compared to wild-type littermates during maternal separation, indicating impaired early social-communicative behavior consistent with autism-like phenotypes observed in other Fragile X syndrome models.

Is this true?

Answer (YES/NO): YES